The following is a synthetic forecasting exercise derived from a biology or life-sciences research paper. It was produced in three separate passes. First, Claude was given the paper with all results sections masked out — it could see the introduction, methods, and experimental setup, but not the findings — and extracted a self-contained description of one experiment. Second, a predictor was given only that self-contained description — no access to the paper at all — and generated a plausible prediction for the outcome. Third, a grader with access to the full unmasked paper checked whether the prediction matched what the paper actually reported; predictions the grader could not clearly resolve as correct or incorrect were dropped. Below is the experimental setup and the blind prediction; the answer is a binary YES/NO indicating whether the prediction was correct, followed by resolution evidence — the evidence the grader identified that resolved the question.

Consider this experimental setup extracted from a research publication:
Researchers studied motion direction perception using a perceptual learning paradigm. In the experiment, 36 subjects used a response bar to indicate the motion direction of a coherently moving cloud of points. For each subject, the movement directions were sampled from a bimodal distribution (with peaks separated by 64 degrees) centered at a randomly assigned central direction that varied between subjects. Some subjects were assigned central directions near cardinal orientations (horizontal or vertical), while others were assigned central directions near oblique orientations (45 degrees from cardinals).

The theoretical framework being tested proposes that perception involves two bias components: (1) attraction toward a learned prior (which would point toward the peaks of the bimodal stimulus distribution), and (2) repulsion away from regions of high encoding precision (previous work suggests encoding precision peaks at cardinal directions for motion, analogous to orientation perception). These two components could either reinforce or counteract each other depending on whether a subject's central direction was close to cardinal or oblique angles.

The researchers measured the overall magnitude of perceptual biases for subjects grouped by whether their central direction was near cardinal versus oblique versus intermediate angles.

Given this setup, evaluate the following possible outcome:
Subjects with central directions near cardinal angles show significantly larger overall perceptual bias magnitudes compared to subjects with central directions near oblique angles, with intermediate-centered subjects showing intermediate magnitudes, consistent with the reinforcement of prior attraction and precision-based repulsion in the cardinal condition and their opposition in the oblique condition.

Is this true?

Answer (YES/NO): YES